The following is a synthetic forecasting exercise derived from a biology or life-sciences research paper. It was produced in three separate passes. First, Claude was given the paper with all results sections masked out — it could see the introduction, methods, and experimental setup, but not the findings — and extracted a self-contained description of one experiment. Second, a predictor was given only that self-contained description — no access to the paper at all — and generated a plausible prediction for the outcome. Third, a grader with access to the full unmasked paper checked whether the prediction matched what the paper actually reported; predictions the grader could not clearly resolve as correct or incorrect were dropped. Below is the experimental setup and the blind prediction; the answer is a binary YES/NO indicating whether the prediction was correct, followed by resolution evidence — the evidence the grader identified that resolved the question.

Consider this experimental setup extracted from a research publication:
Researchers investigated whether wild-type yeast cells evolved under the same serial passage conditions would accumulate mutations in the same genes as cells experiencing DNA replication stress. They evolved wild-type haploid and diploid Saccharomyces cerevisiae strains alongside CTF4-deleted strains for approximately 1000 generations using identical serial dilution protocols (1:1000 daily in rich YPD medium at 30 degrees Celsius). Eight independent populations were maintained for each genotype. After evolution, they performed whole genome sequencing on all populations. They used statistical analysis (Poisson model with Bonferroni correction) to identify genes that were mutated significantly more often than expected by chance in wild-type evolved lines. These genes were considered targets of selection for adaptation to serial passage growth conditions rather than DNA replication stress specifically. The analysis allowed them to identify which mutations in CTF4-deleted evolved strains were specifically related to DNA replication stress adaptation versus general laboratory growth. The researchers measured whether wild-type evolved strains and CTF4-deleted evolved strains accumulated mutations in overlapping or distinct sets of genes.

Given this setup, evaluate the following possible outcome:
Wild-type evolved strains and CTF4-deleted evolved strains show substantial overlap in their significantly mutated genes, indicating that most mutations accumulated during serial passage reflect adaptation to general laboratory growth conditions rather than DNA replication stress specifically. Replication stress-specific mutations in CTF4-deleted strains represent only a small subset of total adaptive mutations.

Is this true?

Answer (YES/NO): NO